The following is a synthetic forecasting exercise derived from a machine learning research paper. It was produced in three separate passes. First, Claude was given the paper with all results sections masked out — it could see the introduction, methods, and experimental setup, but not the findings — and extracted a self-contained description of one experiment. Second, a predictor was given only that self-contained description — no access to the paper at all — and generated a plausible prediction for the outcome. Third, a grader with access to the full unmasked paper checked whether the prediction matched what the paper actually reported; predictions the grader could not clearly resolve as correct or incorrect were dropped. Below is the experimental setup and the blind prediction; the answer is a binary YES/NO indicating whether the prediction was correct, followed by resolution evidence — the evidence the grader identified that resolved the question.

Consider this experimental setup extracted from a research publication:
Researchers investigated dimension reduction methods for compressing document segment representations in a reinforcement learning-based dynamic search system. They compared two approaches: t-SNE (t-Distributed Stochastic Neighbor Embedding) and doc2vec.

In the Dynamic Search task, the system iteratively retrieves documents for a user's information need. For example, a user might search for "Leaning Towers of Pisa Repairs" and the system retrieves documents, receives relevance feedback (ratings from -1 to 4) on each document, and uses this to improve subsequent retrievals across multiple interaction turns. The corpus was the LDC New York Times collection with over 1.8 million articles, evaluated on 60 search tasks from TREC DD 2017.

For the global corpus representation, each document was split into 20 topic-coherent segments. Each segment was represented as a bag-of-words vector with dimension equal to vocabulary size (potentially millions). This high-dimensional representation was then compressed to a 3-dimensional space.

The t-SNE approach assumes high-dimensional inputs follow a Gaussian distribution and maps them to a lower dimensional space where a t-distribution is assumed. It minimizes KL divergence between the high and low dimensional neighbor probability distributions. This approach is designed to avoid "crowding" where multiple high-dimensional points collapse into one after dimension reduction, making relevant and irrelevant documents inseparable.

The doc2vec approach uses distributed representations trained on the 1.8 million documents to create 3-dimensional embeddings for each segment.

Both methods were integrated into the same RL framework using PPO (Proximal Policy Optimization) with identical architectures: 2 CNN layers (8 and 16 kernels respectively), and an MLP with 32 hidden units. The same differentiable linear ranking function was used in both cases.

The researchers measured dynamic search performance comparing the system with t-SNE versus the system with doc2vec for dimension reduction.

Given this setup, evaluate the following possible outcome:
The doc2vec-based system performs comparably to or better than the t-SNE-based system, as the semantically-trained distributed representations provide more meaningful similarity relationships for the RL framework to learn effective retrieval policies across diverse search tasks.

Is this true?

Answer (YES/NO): NO